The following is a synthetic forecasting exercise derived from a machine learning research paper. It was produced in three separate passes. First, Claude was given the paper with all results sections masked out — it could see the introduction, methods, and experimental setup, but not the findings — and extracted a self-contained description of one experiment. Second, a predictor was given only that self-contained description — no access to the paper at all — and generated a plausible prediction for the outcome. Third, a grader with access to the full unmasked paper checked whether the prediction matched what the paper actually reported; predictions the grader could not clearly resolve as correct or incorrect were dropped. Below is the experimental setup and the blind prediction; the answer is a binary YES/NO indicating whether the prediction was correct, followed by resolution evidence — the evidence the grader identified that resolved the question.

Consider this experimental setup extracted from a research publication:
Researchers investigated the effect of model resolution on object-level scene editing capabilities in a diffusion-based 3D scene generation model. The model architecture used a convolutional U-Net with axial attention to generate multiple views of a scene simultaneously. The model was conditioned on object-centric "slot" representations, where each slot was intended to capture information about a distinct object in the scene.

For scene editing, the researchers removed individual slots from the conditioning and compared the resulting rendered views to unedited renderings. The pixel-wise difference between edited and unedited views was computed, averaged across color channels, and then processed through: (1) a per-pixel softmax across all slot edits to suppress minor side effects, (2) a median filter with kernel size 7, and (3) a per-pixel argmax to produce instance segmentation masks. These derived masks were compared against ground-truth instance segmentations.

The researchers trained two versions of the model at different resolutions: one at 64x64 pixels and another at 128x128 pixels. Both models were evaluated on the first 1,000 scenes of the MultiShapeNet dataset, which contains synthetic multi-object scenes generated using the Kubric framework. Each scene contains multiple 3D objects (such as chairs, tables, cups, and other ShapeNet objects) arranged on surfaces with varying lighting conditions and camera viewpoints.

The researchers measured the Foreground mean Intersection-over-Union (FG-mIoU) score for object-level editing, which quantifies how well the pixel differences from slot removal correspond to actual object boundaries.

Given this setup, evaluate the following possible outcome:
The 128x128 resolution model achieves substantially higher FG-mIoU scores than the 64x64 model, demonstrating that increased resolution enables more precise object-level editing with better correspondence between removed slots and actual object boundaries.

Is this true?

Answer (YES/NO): NO